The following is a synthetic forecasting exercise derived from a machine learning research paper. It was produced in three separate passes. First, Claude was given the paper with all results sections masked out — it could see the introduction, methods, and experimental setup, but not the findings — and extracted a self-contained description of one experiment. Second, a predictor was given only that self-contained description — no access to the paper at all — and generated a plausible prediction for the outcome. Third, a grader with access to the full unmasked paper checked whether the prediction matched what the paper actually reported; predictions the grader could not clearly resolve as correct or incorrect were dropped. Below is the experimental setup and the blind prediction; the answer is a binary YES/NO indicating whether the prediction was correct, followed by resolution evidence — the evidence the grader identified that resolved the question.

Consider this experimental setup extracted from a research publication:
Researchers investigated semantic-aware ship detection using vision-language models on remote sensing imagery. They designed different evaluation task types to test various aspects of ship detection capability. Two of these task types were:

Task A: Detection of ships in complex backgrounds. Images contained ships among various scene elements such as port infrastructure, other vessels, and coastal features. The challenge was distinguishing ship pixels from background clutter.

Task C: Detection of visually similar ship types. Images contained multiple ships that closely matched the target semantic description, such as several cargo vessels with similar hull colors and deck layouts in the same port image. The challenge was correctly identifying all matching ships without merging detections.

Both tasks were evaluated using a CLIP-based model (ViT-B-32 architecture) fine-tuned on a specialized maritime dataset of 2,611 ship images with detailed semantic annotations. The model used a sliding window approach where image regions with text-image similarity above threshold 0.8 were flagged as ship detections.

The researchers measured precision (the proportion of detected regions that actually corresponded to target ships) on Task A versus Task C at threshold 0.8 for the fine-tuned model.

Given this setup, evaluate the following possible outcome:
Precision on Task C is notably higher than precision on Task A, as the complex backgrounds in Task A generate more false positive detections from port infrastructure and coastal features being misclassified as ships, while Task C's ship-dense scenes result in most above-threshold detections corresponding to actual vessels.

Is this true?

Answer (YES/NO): NO